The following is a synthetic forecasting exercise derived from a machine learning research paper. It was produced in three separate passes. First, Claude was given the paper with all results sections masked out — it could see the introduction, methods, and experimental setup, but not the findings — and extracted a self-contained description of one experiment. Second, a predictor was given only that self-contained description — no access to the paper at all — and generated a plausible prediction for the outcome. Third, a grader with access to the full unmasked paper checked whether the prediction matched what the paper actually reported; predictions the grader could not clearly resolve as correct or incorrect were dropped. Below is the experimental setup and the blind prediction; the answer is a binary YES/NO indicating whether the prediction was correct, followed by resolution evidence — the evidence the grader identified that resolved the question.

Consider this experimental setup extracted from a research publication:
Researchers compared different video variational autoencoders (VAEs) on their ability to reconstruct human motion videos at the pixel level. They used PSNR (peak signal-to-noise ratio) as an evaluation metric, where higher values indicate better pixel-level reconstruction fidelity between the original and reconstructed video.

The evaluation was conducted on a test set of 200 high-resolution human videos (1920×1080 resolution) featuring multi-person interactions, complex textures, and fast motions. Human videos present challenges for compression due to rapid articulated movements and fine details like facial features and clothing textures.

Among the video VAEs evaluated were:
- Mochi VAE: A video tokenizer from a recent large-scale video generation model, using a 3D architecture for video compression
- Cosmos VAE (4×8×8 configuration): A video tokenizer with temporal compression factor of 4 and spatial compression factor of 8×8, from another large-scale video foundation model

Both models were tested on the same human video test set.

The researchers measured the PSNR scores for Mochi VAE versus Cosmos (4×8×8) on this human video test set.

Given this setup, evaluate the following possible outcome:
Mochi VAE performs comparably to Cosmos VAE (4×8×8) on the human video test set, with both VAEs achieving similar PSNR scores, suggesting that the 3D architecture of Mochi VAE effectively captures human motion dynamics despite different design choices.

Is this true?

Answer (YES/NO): NO